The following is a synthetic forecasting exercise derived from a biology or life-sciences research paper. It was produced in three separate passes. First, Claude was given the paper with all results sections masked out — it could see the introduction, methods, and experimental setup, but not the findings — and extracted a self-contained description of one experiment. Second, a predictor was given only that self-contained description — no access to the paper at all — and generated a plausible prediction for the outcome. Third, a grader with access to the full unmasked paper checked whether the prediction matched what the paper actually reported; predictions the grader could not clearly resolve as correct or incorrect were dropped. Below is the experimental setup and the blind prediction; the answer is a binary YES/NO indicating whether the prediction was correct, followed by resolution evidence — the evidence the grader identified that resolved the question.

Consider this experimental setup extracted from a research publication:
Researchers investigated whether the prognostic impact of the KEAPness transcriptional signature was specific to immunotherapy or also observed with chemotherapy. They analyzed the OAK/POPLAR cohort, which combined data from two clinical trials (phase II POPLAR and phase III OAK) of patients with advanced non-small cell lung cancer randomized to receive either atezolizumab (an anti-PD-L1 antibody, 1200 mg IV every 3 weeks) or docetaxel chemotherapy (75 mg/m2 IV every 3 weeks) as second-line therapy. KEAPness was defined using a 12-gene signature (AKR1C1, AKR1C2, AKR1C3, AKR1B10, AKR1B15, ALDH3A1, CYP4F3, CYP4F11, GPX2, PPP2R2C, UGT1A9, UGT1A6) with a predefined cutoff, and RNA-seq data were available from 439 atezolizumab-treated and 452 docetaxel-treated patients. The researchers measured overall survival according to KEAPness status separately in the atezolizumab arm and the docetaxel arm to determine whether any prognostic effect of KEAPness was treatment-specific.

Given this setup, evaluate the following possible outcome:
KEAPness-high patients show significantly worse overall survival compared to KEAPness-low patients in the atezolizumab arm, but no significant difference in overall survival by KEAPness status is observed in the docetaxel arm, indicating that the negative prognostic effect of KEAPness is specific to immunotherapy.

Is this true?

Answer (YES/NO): NO